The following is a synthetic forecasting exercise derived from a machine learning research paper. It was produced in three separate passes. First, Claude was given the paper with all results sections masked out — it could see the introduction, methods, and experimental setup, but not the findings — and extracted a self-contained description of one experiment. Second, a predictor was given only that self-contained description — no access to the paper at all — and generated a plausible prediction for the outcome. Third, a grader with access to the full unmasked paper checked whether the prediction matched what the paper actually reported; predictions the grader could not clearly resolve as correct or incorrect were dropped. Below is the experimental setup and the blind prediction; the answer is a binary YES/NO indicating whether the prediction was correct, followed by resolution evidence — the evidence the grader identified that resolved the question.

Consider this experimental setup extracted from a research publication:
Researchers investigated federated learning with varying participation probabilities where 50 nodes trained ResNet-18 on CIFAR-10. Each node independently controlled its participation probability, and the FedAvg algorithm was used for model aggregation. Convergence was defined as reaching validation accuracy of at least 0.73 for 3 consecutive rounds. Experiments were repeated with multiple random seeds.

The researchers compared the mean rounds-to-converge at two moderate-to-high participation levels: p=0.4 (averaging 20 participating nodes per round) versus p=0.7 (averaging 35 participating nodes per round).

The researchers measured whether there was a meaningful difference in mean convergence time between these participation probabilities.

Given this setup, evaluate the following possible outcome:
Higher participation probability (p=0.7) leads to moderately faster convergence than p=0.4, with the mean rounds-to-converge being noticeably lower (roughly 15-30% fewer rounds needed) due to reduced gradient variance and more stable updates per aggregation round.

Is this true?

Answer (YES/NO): NO